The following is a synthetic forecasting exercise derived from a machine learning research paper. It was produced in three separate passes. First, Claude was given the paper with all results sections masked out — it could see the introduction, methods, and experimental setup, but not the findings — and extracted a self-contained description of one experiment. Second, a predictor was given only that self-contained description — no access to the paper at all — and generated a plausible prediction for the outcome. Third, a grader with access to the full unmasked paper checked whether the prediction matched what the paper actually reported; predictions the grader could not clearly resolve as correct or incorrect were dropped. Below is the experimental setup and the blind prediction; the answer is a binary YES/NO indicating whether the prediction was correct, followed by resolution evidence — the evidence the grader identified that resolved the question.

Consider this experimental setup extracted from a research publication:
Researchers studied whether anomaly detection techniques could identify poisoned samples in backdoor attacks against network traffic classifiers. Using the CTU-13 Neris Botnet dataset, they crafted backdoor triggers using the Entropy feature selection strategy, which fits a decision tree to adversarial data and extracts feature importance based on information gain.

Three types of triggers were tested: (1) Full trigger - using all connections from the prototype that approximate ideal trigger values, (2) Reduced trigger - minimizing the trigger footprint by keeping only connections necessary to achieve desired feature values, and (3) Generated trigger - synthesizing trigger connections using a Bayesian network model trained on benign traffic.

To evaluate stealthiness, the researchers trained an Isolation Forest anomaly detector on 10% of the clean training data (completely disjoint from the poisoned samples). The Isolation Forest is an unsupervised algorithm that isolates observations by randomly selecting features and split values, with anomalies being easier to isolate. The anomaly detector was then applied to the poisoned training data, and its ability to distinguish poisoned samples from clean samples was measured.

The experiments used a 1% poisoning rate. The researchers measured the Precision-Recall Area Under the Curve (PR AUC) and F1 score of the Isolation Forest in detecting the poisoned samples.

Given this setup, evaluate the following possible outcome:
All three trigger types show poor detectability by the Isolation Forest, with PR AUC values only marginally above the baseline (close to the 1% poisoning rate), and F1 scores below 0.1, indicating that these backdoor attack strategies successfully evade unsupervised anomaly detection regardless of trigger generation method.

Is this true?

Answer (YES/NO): YES